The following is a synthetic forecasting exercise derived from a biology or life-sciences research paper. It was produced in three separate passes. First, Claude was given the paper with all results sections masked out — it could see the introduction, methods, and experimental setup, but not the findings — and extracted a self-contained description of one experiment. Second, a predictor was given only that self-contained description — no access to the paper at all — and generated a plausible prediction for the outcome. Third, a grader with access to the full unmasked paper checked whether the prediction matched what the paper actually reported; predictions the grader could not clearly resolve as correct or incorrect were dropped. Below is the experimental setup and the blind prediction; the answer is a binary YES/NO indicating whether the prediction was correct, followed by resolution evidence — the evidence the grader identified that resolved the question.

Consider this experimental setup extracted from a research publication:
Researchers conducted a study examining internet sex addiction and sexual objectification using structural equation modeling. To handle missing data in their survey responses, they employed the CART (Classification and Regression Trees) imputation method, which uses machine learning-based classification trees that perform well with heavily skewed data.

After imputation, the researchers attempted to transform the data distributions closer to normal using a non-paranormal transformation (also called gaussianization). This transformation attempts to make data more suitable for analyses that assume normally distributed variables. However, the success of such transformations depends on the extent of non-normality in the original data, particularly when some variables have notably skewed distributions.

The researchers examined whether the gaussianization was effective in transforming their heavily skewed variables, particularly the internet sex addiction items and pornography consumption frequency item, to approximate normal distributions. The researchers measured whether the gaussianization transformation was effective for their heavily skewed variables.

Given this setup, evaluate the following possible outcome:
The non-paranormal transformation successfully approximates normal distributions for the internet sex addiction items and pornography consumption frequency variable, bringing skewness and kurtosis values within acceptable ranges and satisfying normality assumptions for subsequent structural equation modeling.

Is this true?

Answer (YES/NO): NO